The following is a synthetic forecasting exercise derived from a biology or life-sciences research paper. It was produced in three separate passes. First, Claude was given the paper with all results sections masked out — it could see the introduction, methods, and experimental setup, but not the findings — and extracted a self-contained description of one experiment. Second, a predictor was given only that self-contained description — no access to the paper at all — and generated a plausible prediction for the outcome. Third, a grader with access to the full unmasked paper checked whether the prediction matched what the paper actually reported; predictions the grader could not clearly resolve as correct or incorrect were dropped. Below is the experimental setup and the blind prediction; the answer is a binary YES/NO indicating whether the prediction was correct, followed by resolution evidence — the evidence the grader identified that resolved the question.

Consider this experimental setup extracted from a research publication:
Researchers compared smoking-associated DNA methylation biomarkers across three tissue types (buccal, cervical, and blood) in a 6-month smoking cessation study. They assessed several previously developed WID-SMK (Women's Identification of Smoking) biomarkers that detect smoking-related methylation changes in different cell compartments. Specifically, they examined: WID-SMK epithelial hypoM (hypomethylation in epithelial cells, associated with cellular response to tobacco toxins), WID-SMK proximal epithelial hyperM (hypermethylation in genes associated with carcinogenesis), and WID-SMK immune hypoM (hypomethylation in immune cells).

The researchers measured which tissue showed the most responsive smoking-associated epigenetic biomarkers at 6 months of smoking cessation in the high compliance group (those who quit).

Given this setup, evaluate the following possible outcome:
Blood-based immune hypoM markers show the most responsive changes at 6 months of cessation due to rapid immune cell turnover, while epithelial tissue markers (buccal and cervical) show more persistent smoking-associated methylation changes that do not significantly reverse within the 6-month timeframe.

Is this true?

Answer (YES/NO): NO